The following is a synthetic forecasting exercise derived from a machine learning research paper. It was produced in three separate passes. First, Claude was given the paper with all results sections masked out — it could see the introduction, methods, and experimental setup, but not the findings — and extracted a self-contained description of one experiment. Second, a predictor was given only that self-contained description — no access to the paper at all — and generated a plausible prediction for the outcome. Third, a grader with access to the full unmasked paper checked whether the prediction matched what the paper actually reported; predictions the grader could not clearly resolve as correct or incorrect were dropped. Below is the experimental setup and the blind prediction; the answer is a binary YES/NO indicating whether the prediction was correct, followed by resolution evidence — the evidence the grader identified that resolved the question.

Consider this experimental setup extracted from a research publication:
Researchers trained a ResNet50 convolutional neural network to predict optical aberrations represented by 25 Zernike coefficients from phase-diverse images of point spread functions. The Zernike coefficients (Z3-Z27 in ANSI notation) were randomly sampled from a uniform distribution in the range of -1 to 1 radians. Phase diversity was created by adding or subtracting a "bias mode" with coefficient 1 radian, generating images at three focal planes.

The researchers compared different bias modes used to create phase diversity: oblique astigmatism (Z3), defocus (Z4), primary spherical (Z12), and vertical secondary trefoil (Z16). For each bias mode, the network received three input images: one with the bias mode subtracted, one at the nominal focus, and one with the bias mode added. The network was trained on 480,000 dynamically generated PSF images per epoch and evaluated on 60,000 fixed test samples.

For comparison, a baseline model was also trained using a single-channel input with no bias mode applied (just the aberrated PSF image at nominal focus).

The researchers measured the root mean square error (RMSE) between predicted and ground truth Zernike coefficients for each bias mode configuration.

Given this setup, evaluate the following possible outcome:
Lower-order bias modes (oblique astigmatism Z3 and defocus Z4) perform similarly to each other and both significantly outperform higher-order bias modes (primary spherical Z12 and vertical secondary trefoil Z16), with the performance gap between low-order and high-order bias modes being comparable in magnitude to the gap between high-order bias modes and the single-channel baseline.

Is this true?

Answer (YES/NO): NO